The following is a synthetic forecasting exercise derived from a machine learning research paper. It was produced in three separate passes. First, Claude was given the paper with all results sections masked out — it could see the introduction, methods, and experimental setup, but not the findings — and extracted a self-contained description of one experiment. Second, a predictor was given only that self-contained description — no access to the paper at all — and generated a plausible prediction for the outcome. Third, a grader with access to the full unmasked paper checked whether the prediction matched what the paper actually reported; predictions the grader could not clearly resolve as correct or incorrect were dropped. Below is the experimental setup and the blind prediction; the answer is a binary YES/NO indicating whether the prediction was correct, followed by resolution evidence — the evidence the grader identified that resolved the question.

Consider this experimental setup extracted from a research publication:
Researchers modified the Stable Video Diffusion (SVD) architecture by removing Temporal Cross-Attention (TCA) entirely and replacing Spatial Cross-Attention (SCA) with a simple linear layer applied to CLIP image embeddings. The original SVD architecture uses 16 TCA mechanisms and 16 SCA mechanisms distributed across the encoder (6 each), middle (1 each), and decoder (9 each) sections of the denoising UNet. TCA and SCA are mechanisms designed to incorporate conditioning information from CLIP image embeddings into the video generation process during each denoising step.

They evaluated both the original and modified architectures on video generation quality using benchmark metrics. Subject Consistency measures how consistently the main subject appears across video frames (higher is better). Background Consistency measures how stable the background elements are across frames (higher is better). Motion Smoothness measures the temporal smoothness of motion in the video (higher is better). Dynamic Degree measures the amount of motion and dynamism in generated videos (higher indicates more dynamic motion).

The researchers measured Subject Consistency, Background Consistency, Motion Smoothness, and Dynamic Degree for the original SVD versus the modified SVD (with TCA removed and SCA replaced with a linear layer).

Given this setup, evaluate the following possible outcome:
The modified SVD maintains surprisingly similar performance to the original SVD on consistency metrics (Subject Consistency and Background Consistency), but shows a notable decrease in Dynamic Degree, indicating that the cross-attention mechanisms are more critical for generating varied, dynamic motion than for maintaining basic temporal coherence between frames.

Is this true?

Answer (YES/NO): NO